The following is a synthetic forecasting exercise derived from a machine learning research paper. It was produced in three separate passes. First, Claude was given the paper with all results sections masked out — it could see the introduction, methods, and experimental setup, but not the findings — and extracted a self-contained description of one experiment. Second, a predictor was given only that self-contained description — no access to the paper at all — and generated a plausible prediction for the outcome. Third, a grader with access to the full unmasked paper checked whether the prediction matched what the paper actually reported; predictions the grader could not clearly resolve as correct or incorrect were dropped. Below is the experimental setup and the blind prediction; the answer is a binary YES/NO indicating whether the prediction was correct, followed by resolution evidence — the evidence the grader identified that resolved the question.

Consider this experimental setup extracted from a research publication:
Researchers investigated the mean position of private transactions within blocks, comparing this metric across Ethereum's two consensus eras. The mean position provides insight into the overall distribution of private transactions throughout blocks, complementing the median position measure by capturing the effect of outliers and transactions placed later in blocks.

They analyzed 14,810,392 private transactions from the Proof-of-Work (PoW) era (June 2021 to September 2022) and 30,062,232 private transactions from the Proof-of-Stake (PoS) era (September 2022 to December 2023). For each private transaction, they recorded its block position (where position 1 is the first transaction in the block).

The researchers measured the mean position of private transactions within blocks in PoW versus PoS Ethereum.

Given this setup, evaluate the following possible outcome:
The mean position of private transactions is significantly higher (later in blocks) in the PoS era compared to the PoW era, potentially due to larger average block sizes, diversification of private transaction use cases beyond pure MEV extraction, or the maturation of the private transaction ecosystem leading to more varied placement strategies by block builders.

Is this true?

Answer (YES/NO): YES